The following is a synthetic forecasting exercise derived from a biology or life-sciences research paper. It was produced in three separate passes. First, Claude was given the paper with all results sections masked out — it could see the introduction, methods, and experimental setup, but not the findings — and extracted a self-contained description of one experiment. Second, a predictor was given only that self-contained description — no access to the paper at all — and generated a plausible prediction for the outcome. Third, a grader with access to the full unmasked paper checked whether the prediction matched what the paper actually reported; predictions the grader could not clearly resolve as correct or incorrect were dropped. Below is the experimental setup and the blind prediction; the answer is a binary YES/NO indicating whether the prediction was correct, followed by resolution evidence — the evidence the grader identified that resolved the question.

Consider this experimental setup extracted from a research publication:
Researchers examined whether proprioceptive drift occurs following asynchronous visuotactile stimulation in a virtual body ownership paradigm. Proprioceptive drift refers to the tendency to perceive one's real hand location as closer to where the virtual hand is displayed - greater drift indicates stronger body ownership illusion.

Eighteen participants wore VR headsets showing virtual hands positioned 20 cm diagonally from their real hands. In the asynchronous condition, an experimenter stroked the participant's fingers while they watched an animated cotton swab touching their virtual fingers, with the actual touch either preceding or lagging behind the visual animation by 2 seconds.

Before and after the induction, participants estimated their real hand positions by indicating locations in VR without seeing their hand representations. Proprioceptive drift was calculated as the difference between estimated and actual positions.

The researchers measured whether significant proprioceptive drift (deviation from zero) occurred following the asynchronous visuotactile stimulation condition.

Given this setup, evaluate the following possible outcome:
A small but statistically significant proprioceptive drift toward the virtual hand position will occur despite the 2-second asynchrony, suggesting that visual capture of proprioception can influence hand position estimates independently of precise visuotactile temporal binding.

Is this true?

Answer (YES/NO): YES